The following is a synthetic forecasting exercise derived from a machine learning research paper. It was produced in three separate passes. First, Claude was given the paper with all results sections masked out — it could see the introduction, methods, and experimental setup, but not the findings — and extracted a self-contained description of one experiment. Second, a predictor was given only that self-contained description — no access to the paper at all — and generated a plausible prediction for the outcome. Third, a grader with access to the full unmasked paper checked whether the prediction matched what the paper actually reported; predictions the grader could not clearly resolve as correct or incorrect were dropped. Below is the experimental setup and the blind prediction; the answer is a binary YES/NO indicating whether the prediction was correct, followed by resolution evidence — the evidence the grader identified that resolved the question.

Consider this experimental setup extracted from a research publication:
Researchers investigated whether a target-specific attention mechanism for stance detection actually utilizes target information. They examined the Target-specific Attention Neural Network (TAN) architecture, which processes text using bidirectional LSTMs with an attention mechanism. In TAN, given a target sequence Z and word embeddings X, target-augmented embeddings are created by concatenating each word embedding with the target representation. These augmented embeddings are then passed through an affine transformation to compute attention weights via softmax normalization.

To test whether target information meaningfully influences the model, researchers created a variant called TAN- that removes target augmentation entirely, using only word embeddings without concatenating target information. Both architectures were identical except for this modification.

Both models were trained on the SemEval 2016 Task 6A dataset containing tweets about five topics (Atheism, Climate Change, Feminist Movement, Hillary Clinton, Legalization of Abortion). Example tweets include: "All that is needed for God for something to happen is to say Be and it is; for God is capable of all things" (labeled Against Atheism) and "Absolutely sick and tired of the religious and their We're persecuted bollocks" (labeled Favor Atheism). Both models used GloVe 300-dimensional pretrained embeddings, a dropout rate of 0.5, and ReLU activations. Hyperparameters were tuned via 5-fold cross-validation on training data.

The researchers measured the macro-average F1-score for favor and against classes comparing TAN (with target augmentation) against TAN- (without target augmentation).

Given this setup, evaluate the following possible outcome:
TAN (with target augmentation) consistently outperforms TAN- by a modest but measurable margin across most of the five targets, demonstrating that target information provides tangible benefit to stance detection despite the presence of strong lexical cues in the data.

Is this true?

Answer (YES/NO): NO